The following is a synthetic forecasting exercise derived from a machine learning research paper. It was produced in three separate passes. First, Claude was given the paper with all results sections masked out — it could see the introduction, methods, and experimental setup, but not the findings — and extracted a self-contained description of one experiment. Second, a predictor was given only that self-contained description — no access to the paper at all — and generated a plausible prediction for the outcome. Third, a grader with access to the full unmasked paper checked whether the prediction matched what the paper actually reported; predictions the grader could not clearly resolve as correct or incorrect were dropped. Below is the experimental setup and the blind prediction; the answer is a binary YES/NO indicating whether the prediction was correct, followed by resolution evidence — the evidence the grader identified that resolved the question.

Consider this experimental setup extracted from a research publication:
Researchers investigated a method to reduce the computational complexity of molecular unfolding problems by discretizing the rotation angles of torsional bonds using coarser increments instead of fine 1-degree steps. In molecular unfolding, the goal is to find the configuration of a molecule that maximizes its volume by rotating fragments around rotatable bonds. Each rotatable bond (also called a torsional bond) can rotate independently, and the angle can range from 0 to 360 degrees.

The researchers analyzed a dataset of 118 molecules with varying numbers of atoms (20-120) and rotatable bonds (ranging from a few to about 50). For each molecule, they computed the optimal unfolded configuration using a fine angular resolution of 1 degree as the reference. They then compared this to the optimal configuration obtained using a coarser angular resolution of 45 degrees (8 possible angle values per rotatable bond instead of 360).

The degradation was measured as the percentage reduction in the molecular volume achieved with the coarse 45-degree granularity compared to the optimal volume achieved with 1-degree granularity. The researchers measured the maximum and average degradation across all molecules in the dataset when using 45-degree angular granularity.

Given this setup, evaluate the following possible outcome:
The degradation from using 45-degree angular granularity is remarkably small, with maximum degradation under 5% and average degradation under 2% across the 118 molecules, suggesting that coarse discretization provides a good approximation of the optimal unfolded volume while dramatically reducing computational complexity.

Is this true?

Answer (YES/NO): YES